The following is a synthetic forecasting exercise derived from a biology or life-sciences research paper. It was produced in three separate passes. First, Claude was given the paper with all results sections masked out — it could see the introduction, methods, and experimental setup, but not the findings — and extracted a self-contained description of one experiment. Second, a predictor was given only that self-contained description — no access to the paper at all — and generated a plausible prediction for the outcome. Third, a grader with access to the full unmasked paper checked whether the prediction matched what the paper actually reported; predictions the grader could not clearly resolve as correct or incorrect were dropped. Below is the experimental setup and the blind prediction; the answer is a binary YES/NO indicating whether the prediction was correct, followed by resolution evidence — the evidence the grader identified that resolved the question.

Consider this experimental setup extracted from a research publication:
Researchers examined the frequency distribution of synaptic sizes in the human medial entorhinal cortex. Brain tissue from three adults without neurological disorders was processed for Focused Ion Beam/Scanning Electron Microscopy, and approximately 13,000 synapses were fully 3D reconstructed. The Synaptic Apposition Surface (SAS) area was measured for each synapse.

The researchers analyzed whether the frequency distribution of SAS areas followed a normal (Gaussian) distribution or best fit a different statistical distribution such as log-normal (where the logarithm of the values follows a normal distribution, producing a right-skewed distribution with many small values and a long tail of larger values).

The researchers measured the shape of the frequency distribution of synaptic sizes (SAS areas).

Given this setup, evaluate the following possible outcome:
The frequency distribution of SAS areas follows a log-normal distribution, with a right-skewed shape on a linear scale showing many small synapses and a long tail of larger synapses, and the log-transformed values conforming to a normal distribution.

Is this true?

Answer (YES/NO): YES